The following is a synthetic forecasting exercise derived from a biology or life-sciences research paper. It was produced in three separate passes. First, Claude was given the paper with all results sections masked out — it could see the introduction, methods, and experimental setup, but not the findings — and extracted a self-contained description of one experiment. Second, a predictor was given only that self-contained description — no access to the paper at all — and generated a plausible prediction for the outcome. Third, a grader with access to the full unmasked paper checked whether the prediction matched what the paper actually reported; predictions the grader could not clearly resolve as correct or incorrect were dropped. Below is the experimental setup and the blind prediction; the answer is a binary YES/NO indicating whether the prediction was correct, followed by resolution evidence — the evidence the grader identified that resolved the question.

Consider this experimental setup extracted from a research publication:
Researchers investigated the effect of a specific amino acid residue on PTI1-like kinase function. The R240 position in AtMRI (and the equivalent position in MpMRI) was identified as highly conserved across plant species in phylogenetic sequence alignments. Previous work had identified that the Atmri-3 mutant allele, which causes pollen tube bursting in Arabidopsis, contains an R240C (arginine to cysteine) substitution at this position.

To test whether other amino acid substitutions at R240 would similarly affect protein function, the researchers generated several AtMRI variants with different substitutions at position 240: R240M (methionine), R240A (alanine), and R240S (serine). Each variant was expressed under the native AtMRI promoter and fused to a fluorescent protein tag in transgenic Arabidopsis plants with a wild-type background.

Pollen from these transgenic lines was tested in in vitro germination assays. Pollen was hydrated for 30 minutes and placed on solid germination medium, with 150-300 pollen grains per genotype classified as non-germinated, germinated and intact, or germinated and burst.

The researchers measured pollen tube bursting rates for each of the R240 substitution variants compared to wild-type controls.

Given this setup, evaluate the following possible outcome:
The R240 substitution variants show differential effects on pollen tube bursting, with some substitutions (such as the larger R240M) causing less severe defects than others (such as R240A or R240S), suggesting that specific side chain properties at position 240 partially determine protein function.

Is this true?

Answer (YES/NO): NO